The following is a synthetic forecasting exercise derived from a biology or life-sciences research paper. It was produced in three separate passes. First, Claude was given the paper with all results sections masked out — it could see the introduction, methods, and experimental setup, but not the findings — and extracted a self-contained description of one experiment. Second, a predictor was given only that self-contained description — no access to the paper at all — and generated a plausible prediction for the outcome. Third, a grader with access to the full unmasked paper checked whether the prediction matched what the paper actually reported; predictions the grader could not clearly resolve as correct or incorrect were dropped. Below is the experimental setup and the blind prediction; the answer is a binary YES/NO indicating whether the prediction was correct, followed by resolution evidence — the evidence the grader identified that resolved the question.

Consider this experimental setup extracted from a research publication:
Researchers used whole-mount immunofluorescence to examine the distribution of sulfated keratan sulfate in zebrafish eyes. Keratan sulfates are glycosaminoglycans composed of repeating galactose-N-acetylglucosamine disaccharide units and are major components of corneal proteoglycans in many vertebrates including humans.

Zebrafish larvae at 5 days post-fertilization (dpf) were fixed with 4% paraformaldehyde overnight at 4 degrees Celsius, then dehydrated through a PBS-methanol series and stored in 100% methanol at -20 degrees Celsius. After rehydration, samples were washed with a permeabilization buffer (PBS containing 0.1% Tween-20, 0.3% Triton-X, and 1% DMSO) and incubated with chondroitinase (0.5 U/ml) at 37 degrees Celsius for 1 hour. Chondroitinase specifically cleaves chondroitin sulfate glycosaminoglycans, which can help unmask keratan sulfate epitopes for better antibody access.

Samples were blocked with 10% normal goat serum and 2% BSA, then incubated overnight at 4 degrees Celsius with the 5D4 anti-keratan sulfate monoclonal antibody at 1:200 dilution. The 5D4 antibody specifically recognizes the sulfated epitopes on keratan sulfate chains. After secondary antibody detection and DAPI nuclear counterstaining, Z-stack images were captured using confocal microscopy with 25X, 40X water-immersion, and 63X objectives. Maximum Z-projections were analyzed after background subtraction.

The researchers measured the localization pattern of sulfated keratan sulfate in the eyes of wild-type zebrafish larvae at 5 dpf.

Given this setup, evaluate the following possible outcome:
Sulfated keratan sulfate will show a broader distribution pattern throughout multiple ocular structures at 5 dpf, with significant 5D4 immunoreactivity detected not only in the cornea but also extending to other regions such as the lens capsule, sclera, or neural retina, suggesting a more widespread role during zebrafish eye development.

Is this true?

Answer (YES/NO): NO